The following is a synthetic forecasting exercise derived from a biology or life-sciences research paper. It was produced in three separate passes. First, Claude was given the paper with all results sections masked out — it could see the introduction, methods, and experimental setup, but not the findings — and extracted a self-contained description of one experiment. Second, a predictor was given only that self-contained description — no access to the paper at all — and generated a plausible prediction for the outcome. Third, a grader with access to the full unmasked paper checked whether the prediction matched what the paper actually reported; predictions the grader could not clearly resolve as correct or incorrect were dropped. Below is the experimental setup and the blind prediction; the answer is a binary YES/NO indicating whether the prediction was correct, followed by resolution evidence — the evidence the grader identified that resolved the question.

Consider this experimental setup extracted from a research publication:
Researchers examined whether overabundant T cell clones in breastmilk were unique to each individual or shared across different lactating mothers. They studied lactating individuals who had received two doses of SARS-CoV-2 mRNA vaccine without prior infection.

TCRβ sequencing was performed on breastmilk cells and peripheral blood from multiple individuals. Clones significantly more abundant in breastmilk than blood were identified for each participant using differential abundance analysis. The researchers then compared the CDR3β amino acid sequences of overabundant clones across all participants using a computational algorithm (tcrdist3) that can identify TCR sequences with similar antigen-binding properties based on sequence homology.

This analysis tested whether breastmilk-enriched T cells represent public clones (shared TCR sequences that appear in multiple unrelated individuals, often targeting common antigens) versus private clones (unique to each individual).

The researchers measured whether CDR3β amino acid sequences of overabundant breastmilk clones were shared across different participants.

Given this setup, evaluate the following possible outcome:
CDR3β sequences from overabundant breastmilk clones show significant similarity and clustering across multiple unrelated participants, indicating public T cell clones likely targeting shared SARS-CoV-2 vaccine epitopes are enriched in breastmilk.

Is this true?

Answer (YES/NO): NO